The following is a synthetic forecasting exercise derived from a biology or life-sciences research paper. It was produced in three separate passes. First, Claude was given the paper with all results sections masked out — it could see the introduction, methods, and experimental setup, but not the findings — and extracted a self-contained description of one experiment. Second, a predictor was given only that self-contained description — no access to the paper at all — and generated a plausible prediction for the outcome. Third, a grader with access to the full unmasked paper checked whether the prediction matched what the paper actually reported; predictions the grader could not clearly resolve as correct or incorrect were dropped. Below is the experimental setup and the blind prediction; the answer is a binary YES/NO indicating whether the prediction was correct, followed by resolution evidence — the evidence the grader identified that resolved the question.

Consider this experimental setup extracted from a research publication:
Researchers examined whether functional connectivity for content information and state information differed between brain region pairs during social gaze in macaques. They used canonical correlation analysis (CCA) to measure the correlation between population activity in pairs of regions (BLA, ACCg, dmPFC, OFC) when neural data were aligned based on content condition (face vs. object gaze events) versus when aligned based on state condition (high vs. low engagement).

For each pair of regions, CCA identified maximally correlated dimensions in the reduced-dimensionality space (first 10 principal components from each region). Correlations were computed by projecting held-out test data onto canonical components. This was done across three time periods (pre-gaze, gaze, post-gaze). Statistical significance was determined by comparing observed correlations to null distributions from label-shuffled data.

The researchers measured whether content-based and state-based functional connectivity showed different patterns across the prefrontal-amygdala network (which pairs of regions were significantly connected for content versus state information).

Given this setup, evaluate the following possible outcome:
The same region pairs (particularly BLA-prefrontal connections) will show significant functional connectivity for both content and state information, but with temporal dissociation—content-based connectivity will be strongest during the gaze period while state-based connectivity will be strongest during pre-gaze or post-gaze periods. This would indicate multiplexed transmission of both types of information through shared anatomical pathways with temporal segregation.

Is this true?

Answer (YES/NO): NO